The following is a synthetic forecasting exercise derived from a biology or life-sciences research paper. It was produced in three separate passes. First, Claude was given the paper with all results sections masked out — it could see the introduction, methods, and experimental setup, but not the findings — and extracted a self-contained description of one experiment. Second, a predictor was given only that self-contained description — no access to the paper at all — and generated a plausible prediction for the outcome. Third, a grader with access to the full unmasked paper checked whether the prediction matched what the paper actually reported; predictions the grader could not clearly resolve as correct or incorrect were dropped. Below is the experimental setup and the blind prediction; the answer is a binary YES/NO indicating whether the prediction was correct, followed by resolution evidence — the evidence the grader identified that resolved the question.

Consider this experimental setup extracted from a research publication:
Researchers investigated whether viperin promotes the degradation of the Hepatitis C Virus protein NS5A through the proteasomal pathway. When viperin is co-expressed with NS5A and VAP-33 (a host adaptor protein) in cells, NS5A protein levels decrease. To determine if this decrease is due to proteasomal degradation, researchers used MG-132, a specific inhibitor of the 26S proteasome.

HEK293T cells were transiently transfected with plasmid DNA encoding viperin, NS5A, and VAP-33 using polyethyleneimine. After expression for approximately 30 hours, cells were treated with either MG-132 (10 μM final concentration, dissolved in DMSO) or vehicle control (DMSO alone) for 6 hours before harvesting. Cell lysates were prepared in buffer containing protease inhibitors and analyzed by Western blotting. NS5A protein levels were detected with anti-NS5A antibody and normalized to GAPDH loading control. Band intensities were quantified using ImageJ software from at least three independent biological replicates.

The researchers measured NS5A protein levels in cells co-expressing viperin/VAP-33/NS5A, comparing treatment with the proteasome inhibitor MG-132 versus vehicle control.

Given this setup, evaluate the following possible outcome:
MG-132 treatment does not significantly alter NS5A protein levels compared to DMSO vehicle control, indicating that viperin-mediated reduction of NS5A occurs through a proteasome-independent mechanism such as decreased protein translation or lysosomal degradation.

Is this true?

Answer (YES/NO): NO